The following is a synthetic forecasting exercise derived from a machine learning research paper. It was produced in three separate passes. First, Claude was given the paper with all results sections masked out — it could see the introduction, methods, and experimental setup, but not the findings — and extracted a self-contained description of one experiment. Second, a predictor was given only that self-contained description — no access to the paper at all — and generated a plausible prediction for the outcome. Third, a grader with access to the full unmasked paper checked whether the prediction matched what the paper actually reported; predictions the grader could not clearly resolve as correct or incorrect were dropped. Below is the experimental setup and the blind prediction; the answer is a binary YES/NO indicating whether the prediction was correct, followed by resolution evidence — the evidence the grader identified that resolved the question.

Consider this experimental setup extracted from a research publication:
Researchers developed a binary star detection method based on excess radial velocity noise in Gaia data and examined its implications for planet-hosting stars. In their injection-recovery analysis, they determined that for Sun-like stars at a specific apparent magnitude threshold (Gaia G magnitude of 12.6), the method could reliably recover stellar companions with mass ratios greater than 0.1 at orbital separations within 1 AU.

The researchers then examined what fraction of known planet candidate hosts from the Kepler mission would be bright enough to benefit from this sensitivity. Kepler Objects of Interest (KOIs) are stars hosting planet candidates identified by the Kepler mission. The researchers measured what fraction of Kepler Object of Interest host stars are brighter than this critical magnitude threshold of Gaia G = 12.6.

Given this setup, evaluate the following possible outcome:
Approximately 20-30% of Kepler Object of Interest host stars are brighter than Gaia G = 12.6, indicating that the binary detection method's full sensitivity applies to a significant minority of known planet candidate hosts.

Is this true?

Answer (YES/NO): NO